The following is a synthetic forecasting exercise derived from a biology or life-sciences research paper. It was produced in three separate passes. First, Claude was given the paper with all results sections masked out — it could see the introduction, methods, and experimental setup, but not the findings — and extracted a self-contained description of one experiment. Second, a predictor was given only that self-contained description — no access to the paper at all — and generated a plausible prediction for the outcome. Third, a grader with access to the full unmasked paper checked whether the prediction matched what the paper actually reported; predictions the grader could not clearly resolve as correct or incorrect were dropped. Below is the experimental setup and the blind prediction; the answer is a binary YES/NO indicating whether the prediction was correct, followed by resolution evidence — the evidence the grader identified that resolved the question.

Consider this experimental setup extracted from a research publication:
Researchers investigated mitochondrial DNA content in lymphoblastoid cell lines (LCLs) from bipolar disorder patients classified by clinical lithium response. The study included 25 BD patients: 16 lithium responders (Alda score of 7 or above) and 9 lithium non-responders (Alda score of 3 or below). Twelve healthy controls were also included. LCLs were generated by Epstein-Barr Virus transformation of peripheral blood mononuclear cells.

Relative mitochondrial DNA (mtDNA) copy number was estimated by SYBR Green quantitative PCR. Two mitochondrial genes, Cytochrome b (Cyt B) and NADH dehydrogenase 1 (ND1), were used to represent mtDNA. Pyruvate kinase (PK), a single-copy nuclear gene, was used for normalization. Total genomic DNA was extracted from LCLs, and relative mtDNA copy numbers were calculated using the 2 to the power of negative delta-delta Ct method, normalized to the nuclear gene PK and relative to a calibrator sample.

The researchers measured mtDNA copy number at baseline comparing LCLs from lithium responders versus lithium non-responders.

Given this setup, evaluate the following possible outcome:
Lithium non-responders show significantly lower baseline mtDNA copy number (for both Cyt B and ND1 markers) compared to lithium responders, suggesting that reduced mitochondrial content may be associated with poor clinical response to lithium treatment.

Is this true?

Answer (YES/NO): NO